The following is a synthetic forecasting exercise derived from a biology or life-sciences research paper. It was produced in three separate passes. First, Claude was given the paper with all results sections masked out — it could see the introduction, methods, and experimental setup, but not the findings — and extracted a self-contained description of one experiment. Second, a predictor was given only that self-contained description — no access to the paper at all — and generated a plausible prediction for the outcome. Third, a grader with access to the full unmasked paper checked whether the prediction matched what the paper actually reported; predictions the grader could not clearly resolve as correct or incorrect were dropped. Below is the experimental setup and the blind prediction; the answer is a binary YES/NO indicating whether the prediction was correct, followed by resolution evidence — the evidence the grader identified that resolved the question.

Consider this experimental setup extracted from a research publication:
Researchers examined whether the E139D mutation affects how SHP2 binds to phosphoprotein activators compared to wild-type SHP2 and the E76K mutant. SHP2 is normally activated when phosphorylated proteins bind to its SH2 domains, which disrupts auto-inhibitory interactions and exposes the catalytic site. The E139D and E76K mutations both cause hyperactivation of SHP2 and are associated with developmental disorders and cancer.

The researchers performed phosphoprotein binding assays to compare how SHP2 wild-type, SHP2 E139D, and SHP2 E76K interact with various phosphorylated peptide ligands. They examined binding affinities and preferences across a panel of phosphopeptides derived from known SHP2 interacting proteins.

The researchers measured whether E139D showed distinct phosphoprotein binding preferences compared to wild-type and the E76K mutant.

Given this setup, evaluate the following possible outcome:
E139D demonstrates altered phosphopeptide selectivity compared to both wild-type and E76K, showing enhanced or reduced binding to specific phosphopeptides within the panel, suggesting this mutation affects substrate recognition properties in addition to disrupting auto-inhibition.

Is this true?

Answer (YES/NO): NO